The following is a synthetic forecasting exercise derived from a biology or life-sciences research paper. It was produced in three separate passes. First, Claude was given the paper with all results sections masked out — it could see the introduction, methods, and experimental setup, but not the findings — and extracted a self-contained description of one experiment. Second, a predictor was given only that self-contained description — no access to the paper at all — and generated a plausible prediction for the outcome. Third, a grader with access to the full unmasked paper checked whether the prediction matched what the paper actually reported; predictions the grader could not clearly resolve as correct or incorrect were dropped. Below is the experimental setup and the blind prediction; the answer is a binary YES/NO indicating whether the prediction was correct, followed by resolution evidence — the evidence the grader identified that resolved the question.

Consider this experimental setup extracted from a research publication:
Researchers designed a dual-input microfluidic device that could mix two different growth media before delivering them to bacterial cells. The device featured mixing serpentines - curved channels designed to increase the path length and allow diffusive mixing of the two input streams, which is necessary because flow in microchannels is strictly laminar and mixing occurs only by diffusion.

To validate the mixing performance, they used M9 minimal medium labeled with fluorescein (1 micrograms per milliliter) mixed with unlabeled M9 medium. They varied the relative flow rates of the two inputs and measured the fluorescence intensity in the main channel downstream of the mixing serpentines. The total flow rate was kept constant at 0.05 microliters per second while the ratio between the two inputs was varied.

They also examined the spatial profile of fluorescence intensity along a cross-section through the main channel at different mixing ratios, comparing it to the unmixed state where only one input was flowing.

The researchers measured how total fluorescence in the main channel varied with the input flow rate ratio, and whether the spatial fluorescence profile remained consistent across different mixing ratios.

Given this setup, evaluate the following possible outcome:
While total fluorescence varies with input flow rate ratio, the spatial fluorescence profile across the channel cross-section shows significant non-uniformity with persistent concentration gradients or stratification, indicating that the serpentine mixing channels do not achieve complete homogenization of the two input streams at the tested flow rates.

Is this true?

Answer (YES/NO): NO